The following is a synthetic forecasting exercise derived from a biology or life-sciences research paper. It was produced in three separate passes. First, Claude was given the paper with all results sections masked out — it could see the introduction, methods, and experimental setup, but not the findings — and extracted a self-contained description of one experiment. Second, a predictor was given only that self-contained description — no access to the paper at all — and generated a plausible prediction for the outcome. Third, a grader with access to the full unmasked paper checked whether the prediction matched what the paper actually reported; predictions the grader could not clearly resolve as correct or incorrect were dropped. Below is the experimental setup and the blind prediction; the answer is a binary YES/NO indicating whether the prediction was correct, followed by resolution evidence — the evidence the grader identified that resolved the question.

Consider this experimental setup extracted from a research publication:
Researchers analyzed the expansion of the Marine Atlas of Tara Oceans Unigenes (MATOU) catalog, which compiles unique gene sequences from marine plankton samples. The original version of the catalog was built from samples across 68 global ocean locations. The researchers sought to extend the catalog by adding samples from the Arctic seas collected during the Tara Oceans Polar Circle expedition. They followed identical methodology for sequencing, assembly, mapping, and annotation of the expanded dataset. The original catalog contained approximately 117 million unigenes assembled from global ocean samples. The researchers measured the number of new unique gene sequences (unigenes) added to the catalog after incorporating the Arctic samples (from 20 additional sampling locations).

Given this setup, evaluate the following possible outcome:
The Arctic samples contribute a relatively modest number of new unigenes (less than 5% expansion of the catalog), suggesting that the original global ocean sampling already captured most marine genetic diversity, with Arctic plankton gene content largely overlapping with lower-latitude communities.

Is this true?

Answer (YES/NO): NO